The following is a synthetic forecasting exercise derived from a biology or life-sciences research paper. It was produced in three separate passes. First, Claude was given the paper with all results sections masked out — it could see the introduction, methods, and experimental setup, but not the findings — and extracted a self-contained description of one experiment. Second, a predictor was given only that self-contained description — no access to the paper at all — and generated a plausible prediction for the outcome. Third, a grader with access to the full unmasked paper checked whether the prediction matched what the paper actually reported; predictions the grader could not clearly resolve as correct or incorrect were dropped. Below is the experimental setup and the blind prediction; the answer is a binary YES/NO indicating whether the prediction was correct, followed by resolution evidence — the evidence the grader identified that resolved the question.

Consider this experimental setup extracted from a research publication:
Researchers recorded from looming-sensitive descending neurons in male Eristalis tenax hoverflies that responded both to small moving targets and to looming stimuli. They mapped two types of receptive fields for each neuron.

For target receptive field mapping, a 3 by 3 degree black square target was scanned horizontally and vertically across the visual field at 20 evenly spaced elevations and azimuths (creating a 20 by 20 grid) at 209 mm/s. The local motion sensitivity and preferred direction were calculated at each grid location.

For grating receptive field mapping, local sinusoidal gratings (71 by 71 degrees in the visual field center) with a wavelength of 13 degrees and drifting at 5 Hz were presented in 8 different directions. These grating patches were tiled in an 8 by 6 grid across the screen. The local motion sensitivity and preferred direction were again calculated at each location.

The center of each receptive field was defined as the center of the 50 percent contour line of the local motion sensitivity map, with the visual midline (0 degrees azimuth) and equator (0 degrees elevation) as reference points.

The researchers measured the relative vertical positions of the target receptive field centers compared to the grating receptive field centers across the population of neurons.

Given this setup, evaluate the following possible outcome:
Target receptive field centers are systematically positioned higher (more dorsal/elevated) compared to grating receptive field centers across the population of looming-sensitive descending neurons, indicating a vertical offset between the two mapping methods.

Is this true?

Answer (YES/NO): YES